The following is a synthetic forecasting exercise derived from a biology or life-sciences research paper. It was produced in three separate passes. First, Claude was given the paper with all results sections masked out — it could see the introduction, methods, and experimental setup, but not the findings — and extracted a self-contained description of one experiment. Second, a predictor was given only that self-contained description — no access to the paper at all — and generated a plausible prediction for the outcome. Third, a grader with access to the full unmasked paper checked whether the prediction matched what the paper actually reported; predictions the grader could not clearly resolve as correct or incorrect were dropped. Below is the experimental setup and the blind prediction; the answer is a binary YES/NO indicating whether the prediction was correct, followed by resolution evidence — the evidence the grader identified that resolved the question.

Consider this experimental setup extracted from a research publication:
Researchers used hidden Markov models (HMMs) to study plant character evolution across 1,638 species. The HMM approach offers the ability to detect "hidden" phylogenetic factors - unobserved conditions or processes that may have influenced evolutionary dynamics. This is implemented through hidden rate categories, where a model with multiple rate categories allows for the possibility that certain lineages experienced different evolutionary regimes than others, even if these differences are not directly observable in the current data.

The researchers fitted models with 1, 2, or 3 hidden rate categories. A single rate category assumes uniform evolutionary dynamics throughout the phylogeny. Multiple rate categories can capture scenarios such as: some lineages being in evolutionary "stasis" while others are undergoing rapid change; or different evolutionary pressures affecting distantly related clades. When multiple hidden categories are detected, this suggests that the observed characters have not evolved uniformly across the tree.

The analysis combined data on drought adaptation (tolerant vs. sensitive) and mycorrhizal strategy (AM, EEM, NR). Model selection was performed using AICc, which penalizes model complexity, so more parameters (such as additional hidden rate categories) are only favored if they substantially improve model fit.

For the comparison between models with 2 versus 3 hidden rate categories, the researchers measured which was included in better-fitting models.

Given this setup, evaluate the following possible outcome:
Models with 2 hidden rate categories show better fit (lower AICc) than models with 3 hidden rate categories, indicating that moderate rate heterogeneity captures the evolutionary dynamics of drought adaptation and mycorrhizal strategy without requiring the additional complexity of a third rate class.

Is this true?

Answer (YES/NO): YES